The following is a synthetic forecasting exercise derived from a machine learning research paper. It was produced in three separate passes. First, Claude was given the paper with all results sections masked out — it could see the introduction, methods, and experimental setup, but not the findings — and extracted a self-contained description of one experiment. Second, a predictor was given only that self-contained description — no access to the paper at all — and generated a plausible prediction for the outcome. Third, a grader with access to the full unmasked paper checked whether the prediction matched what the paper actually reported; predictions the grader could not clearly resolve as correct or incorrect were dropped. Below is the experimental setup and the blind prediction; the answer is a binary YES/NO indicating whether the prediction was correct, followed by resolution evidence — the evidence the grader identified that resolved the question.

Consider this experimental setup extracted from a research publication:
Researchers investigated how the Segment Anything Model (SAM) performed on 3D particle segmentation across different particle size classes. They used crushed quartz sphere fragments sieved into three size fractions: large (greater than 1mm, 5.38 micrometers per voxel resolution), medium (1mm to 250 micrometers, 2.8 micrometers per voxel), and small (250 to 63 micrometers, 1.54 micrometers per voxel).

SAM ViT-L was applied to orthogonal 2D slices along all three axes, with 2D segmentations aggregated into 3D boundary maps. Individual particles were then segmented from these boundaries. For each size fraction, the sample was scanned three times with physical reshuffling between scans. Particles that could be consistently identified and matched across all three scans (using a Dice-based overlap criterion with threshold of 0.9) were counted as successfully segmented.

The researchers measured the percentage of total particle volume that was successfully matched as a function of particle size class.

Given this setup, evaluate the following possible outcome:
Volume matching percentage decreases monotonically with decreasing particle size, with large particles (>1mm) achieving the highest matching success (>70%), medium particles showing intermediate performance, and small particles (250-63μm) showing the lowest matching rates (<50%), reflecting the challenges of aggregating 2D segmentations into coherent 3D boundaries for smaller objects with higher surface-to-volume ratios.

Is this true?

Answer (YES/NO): NO